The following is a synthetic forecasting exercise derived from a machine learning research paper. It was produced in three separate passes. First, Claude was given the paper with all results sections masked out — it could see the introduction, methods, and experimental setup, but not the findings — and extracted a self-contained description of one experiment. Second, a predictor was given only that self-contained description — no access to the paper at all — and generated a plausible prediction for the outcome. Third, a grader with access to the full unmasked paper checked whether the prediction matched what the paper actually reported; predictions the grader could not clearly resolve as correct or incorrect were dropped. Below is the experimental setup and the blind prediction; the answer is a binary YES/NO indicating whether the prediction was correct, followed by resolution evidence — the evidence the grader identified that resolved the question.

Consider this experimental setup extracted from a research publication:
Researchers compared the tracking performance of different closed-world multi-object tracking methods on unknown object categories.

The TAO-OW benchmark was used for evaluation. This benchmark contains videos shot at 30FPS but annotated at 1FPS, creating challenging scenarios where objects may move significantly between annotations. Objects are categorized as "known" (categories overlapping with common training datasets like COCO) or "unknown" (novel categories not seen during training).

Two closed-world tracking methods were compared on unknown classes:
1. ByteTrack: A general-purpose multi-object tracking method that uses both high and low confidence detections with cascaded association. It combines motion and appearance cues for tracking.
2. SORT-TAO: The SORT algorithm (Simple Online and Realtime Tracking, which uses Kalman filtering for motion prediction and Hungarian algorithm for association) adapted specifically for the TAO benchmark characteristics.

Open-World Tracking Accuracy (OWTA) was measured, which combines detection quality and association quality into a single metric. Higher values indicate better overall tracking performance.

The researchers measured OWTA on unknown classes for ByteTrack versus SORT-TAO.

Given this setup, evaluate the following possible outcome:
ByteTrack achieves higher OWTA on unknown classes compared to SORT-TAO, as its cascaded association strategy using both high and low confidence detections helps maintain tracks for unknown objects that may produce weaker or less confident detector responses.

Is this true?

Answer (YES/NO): YES